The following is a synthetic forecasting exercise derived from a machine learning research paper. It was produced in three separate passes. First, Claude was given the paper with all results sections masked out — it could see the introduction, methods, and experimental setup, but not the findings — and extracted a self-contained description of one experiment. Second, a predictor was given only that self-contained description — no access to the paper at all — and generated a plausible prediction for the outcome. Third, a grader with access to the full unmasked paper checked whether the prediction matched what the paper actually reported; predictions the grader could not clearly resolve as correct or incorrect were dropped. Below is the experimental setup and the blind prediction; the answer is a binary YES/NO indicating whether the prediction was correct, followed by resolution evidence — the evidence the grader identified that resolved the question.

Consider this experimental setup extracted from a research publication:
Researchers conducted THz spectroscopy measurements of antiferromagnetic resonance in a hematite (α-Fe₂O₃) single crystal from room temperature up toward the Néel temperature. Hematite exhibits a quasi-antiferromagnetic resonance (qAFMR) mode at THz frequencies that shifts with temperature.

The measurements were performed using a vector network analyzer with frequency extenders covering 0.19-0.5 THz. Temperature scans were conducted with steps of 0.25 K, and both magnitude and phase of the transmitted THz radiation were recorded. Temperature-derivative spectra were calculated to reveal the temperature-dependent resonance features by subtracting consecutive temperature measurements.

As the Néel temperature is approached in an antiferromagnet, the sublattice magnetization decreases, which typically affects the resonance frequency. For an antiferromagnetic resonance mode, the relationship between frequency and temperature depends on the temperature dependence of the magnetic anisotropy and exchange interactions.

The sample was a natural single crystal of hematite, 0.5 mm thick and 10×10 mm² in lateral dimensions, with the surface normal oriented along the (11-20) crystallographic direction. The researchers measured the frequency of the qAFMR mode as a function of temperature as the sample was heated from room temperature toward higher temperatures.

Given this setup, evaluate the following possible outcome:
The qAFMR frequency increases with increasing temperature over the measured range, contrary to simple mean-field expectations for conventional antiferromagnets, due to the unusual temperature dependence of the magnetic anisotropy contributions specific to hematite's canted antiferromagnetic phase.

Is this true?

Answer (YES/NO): NO